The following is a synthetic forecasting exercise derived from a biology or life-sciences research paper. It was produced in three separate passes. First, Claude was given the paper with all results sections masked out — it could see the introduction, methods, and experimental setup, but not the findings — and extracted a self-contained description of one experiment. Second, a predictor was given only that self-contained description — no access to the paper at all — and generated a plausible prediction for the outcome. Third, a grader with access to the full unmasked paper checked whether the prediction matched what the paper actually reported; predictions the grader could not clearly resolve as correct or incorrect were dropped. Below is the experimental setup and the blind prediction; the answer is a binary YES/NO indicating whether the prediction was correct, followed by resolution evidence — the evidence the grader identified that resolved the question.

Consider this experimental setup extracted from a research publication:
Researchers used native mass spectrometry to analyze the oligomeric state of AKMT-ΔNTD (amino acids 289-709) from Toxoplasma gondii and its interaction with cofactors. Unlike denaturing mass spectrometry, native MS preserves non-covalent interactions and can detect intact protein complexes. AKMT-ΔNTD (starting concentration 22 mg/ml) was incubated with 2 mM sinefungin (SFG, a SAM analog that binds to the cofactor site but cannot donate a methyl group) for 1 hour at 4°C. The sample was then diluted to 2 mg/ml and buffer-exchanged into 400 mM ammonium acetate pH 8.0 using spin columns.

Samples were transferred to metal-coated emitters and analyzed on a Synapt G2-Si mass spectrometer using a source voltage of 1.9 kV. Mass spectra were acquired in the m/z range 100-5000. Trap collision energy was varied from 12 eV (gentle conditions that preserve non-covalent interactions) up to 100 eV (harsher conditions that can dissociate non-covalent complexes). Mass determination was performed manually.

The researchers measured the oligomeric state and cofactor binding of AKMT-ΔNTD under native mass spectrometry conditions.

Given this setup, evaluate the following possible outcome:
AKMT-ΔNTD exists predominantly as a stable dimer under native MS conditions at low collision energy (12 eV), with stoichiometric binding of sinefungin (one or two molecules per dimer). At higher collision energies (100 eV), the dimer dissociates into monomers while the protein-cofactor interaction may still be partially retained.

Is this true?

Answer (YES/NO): NO